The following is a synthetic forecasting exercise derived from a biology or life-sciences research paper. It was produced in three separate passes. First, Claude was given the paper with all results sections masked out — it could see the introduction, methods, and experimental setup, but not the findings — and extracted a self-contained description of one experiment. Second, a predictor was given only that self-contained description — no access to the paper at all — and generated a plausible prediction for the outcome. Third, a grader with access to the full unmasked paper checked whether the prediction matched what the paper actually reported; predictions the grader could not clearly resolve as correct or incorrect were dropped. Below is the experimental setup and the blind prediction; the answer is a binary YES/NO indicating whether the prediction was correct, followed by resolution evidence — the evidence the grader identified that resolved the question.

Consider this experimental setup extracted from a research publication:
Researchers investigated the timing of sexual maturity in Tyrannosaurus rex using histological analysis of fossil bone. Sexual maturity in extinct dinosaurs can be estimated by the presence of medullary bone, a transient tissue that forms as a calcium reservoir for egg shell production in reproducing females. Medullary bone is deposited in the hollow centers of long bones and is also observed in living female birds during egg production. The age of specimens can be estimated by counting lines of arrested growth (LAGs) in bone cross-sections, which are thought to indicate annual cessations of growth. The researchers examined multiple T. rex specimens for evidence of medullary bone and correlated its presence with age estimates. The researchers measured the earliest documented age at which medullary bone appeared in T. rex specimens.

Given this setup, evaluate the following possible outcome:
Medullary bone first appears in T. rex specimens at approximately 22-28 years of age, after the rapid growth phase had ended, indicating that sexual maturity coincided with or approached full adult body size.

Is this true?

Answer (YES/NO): NO